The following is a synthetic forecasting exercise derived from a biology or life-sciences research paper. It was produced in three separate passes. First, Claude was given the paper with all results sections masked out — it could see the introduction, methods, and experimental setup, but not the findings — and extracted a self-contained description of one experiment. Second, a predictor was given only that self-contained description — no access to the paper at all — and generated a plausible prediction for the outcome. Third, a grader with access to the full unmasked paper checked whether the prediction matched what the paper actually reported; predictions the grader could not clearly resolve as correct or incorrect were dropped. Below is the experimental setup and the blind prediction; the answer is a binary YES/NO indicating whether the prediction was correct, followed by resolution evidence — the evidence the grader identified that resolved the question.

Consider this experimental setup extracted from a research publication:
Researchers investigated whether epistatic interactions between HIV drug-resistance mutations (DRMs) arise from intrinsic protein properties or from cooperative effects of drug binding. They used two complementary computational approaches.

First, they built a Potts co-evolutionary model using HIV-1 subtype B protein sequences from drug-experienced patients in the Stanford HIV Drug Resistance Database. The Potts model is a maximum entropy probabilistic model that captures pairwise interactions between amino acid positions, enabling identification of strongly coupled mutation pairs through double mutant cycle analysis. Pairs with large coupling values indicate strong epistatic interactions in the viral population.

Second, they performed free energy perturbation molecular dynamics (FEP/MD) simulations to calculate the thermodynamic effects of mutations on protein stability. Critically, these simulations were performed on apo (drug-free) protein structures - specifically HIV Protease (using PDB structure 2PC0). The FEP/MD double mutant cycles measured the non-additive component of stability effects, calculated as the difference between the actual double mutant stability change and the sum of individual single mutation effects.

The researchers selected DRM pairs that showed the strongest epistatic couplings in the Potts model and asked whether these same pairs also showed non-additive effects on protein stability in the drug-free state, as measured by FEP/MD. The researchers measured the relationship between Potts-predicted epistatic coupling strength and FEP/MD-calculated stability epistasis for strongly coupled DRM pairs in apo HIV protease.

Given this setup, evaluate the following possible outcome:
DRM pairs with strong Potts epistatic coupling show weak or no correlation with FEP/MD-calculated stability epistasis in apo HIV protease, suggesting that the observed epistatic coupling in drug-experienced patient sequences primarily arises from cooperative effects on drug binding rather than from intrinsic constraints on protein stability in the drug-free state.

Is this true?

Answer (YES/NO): NO